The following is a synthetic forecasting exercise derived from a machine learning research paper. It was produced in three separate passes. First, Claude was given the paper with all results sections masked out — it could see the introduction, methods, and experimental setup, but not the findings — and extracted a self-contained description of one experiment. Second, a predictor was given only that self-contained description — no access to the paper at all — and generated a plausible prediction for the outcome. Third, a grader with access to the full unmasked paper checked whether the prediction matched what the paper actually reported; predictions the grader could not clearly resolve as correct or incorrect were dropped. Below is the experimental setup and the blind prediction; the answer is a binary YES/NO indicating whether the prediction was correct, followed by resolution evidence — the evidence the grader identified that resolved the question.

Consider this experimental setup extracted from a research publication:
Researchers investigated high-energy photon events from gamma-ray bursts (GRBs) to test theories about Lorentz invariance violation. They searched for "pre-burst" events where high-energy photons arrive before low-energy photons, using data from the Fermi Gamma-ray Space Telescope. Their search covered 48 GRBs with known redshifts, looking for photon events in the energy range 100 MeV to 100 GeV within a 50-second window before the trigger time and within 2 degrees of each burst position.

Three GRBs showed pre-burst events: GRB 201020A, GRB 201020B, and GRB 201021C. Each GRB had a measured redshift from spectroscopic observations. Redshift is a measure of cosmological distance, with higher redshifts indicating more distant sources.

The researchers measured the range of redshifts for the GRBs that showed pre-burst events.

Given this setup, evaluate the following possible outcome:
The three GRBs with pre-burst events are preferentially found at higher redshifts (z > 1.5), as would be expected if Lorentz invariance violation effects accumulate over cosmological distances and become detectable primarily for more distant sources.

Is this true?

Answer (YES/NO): NO